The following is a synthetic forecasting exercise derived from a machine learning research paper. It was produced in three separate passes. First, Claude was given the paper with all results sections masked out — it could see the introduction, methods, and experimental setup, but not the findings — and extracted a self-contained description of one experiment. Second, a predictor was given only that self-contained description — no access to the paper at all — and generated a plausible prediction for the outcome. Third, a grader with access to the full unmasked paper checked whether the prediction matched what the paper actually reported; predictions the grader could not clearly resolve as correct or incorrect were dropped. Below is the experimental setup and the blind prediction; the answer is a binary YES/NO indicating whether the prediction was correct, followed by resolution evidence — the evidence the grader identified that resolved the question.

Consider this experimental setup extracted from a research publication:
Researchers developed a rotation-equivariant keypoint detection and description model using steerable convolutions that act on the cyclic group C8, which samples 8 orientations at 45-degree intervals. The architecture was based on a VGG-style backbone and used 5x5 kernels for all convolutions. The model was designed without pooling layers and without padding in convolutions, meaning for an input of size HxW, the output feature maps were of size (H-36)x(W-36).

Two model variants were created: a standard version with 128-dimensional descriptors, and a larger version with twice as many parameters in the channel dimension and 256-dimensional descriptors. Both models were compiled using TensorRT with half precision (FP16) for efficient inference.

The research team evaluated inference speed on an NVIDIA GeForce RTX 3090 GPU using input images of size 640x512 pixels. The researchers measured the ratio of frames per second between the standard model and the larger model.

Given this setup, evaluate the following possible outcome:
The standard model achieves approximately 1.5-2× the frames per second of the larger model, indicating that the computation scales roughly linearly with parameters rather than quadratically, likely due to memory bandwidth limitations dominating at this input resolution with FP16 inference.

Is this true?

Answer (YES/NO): NO